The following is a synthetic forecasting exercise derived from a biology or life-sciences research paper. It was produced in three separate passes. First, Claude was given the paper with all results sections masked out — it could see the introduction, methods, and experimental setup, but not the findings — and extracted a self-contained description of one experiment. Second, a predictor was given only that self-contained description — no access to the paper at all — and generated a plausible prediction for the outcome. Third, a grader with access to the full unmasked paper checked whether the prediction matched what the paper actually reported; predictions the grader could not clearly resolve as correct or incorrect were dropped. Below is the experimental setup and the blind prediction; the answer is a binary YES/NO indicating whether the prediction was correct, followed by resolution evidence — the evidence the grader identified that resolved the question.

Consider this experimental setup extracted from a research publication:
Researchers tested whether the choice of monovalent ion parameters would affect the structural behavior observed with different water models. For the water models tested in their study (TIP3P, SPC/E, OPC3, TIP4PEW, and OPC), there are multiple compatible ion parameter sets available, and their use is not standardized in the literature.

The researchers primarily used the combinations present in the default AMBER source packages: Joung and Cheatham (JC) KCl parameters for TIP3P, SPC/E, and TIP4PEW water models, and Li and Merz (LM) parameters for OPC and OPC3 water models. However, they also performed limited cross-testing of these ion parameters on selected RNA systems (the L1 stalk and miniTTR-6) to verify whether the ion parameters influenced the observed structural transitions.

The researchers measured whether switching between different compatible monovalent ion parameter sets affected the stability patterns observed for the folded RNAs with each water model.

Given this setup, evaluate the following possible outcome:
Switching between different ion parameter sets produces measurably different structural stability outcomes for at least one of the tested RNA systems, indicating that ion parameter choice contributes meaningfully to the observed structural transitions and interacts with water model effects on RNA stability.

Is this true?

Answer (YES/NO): NO